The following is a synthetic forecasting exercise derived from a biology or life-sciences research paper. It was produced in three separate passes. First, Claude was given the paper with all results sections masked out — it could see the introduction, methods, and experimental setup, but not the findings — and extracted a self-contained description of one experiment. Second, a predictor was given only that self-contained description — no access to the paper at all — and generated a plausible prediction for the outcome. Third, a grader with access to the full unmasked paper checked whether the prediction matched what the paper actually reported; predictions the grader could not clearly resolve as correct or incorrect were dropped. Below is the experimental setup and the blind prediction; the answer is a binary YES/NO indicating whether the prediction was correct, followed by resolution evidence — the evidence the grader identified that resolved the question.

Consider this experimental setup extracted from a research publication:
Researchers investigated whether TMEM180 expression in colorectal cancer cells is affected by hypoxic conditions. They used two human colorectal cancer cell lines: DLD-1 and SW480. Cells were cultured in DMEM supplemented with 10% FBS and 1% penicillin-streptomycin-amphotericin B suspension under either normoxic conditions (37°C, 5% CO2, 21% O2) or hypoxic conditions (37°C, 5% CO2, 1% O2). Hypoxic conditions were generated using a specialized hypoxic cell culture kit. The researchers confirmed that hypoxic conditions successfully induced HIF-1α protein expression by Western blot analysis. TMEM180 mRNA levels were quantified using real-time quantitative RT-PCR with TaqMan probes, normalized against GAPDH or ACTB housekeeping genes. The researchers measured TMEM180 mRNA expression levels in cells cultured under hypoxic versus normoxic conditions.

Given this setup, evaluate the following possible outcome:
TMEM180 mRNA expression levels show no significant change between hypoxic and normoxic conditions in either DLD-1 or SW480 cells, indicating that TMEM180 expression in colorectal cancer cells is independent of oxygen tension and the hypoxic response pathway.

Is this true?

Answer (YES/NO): NO